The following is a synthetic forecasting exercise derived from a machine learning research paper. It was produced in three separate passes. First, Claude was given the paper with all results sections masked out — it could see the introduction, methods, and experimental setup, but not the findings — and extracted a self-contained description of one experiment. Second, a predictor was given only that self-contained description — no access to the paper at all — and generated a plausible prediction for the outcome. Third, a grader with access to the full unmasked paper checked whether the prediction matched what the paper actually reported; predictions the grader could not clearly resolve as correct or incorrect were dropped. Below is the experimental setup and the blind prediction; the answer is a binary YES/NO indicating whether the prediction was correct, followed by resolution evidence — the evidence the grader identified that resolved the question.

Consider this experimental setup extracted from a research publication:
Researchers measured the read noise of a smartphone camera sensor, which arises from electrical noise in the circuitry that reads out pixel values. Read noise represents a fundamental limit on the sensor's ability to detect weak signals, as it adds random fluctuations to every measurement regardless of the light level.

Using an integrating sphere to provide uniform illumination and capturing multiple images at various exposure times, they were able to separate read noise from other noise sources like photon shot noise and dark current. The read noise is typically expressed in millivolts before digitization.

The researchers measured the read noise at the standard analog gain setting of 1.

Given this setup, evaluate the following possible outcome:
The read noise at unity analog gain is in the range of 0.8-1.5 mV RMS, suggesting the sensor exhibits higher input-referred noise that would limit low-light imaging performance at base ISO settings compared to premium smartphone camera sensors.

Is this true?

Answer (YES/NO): NO